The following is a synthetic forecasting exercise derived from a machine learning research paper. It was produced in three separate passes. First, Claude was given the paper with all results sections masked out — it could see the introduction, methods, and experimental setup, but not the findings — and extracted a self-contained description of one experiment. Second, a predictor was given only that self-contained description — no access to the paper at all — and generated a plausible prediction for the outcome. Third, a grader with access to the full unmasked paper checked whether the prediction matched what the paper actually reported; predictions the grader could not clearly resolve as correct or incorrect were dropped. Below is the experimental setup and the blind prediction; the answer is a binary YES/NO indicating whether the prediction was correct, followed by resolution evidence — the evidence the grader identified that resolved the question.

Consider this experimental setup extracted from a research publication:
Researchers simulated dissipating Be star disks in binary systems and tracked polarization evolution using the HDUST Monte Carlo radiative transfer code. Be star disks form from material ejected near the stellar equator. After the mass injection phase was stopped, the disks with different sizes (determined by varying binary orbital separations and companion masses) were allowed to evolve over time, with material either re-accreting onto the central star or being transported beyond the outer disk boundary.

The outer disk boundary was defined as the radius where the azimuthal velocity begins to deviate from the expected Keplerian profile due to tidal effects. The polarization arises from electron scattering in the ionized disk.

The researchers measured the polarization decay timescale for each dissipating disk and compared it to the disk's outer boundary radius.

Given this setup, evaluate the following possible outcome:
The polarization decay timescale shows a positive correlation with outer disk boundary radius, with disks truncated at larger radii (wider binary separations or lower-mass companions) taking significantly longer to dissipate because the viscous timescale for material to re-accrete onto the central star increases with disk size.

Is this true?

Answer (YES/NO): YES